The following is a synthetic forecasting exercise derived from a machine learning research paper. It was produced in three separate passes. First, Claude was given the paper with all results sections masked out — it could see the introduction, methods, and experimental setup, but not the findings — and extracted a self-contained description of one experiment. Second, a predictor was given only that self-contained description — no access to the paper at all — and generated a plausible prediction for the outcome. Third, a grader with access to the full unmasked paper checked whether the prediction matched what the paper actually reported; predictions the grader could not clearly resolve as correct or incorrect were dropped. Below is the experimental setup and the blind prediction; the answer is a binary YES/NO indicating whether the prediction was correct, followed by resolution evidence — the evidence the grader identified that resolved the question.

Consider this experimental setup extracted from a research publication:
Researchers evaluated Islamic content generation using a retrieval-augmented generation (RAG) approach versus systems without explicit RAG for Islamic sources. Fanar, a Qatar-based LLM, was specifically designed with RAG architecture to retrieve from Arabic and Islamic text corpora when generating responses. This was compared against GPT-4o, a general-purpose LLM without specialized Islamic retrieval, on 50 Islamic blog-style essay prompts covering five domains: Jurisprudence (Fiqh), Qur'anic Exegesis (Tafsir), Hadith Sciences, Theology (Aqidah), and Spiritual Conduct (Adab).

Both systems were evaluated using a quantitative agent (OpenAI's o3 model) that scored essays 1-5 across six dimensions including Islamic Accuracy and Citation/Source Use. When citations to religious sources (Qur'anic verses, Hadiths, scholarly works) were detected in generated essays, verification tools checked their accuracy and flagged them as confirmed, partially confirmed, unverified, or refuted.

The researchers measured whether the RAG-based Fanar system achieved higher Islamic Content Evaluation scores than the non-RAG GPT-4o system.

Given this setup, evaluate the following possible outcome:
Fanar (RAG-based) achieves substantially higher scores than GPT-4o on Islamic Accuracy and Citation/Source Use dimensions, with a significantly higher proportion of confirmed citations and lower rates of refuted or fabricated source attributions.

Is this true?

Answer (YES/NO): NO